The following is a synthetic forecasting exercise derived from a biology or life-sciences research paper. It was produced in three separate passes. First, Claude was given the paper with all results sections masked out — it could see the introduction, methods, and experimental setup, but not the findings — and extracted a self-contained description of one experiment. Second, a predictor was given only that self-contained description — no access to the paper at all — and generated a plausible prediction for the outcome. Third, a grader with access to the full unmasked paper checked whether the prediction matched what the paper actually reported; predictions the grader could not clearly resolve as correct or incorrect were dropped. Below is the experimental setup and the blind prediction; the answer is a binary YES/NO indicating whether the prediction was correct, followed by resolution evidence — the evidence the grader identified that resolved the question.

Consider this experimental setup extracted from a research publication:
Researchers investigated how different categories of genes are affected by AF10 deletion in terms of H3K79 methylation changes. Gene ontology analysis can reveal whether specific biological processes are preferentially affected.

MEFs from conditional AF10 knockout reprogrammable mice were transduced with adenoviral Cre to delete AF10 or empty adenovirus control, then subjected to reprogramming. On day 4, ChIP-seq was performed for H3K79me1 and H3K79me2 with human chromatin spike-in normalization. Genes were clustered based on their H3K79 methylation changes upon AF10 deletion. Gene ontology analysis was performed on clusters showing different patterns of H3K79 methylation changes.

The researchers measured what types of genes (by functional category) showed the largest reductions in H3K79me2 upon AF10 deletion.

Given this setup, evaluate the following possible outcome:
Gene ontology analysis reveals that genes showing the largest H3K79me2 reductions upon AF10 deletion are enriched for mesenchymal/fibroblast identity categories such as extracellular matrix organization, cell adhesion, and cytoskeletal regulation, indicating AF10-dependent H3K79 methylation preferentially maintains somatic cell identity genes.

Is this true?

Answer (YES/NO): NO